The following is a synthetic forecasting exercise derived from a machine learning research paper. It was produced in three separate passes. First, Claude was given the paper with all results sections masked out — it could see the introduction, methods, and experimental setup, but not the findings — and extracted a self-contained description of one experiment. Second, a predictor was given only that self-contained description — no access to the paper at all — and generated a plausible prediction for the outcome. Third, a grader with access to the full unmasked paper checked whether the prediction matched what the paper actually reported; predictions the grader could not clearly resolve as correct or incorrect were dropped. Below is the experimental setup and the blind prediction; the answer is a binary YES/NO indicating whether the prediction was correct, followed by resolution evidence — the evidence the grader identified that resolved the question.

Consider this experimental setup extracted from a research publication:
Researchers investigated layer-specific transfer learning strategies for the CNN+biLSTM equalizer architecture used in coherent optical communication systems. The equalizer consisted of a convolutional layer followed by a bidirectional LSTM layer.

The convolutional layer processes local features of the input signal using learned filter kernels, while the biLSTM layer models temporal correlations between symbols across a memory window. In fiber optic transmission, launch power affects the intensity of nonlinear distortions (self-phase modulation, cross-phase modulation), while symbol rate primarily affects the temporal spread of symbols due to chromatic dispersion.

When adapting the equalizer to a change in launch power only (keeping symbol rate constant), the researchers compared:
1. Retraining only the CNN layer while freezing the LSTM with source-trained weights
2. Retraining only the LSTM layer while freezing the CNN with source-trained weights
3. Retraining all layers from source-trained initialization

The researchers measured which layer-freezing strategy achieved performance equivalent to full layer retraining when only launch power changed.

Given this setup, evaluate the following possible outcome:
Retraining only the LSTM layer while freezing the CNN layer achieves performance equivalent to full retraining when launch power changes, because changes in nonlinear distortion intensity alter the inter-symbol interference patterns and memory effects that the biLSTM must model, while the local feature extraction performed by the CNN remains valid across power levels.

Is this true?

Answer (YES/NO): NO